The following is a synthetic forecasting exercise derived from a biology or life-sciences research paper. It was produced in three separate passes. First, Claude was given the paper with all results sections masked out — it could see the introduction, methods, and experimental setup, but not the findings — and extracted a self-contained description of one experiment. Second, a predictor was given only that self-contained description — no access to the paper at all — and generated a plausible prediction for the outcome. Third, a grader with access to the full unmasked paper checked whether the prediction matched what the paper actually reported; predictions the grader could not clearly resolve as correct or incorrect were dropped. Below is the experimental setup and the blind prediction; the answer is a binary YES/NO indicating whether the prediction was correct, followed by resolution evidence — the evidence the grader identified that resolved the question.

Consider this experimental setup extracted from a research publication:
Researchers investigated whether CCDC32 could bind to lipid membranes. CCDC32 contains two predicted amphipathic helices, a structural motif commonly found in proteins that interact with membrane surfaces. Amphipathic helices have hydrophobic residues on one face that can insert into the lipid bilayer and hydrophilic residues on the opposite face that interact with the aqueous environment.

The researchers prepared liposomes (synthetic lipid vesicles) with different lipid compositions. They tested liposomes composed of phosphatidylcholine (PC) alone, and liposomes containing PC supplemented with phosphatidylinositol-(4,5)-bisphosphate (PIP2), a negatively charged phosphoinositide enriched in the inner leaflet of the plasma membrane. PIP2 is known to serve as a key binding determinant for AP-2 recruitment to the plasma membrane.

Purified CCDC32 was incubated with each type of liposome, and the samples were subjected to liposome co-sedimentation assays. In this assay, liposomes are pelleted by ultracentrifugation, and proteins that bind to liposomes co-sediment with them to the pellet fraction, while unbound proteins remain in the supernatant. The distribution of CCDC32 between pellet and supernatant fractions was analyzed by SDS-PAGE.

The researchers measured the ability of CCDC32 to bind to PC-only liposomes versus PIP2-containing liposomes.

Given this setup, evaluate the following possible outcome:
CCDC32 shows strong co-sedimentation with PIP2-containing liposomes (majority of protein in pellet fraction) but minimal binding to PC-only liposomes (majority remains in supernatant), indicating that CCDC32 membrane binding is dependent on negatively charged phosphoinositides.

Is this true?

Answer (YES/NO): NO